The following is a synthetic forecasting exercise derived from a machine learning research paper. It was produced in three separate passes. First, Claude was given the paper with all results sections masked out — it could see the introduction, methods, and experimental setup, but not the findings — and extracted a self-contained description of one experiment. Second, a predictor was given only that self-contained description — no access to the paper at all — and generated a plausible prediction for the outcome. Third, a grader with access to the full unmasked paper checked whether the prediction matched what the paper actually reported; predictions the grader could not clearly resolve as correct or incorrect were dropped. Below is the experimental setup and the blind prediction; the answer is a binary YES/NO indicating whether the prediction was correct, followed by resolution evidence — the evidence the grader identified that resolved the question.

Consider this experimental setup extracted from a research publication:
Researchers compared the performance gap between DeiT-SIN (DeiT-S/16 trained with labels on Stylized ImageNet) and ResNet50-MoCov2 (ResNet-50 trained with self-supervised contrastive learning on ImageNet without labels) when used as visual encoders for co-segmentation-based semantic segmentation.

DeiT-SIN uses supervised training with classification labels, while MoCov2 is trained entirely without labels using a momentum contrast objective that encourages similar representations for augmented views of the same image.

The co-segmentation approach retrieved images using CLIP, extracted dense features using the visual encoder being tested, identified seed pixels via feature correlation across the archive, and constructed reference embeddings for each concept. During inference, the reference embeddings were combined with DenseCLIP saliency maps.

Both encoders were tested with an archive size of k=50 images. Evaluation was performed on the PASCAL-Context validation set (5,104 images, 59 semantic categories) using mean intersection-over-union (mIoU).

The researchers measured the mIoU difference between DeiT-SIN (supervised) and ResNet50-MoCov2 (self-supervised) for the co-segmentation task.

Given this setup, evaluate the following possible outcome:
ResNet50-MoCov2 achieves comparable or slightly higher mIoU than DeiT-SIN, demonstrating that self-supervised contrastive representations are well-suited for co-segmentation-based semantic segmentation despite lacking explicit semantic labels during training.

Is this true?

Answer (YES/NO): YES